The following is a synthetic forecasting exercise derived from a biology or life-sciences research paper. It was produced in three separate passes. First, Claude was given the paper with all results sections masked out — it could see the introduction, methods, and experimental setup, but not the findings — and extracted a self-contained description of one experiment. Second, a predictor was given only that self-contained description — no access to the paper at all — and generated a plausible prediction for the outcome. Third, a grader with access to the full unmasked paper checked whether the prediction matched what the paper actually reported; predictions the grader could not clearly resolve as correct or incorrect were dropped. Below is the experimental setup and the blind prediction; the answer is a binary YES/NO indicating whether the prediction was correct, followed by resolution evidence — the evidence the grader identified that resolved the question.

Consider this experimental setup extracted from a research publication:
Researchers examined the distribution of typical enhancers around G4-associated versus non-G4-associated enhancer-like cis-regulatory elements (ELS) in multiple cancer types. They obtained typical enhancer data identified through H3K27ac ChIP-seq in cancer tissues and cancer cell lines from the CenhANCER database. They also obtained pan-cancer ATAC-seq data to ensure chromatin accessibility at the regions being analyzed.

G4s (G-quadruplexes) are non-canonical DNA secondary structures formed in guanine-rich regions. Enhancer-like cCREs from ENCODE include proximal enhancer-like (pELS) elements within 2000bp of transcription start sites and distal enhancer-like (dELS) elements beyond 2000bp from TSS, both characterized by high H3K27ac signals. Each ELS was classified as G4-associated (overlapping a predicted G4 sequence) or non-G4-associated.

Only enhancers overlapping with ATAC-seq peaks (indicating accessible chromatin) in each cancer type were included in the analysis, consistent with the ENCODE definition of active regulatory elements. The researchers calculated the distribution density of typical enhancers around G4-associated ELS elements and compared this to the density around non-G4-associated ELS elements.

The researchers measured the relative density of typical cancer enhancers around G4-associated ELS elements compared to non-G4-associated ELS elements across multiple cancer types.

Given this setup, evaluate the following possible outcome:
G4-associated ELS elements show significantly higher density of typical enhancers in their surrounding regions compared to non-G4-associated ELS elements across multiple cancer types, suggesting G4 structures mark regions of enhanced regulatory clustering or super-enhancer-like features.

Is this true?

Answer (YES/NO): YES